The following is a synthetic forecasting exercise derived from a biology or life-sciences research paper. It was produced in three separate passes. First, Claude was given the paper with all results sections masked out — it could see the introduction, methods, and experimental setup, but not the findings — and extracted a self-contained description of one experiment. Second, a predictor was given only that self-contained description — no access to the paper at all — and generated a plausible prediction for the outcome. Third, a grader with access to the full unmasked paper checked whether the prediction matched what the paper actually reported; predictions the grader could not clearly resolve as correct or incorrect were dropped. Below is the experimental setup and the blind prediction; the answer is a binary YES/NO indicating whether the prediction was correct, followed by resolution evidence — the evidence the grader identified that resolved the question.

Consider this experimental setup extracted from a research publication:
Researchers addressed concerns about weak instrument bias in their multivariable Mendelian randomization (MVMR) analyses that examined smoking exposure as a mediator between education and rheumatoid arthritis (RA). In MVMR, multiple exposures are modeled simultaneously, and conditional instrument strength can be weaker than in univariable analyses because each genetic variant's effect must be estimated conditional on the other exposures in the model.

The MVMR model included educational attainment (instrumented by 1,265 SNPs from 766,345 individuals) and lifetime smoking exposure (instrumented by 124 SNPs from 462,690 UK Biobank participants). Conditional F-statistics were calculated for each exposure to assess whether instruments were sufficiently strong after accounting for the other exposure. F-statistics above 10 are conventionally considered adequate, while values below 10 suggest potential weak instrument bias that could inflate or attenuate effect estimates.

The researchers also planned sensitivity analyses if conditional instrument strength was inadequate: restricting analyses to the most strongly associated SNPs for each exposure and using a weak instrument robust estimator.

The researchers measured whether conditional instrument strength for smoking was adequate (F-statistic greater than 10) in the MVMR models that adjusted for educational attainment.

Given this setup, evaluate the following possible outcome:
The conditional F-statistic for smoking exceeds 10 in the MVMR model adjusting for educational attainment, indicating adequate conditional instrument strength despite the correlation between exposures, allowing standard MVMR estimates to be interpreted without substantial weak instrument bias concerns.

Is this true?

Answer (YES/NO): NO